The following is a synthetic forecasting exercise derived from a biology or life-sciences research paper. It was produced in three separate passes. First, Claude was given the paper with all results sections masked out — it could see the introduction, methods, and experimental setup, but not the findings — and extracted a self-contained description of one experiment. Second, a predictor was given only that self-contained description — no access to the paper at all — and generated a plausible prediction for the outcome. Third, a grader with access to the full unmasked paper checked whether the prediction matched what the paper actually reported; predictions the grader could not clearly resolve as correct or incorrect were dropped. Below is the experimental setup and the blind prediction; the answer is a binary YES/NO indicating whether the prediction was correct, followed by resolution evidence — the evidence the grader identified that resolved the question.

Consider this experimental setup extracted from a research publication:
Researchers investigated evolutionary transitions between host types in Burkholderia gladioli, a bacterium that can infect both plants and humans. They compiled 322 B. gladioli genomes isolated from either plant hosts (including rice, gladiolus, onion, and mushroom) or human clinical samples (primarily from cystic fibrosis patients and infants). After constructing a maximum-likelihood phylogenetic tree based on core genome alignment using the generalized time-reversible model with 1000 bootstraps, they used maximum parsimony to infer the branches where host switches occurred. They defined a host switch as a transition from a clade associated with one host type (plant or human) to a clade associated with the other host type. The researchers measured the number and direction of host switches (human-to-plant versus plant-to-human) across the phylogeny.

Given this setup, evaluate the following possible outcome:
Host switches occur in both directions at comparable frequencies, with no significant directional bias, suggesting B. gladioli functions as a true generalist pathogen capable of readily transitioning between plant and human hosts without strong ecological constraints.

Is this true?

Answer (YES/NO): NO